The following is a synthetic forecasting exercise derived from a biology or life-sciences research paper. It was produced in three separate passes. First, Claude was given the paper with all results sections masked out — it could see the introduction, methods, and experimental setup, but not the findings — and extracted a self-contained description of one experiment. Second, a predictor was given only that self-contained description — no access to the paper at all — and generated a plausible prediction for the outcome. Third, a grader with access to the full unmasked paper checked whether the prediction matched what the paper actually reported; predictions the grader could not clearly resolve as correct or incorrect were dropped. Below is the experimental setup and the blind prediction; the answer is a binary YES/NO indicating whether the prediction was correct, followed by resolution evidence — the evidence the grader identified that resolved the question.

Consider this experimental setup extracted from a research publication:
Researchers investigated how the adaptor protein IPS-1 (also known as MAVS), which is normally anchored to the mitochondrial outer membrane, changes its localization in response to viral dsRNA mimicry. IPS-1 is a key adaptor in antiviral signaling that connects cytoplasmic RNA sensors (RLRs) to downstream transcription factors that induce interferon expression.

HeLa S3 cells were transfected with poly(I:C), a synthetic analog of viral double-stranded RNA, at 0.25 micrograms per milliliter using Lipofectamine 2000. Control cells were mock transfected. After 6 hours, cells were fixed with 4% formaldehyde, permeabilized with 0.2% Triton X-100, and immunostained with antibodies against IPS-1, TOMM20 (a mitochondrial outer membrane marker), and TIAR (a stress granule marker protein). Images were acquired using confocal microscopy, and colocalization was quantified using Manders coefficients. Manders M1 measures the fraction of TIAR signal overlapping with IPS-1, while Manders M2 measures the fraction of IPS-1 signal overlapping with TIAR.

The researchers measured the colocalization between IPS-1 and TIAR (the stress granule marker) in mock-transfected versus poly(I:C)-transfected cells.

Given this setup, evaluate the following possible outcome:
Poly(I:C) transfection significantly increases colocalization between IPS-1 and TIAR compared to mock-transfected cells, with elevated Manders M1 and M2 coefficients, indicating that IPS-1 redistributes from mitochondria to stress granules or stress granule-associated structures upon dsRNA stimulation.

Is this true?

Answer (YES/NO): NO